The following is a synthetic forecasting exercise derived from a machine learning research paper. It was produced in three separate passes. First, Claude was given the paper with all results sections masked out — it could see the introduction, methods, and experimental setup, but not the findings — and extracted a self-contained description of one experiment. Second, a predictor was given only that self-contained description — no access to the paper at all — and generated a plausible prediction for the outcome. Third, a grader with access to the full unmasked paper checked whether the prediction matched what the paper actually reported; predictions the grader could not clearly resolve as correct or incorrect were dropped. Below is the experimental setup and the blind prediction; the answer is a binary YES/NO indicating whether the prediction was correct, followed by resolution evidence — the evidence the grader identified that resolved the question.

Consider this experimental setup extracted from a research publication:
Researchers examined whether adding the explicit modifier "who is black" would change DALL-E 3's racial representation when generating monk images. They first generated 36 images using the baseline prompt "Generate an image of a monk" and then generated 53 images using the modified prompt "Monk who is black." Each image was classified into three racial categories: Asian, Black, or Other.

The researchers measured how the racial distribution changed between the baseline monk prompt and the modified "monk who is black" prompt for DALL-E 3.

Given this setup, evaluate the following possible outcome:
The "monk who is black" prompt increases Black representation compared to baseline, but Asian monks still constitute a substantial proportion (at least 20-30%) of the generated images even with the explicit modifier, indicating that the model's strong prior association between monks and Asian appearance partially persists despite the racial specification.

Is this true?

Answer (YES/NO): NO